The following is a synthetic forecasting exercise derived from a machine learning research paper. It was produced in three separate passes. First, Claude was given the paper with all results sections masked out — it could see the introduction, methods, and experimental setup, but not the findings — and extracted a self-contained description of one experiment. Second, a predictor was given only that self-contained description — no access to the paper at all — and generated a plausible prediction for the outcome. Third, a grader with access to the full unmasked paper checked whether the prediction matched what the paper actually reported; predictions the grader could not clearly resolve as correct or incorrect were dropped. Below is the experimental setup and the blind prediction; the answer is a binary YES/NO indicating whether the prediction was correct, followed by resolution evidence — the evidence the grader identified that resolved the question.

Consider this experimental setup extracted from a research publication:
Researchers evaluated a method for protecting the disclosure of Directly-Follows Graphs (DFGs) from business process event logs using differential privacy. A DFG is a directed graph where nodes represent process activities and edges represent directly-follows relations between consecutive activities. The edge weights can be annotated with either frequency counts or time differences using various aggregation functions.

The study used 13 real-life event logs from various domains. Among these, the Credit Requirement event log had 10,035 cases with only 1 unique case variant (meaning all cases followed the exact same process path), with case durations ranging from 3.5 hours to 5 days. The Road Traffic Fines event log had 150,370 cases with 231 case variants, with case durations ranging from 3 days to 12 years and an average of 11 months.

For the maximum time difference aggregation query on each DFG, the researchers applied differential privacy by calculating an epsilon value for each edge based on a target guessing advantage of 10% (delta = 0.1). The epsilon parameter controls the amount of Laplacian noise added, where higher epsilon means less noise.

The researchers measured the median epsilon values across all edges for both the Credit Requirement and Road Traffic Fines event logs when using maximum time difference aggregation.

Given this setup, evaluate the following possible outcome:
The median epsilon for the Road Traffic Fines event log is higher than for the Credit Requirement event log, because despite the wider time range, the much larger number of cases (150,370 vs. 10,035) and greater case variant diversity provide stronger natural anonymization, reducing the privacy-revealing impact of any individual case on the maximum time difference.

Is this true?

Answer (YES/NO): NO